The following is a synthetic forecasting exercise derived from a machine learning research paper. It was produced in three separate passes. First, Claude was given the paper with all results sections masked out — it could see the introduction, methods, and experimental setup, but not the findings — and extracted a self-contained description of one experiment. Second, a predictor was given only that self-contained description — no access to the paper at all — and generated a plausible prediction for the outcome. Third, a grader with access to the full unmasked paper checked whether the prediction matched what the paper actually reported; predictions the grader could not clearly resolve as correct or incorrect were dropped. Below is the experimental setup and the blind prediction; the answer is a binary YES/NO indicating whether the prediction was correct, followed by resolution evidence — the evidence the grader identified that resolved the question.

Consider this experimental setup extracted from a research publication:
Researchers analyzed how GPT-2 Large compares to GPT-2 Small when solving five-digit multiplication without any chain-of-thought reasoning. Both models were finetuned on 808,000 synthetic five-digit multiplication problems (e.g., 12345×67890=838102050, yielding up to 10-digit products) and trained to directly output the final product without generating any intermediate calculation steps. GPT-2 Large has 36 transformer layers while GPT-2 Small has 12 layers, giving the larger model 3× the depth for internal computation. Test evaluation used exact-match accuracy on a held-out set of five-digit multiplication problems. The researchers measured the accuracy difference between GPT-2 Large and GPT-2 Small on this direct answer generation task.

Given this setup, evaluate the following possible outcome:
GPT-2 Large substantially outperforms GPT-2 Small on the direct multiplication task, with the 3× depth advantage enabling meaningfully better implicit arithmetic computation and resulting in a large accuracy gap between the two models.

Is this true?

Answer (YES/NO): NO